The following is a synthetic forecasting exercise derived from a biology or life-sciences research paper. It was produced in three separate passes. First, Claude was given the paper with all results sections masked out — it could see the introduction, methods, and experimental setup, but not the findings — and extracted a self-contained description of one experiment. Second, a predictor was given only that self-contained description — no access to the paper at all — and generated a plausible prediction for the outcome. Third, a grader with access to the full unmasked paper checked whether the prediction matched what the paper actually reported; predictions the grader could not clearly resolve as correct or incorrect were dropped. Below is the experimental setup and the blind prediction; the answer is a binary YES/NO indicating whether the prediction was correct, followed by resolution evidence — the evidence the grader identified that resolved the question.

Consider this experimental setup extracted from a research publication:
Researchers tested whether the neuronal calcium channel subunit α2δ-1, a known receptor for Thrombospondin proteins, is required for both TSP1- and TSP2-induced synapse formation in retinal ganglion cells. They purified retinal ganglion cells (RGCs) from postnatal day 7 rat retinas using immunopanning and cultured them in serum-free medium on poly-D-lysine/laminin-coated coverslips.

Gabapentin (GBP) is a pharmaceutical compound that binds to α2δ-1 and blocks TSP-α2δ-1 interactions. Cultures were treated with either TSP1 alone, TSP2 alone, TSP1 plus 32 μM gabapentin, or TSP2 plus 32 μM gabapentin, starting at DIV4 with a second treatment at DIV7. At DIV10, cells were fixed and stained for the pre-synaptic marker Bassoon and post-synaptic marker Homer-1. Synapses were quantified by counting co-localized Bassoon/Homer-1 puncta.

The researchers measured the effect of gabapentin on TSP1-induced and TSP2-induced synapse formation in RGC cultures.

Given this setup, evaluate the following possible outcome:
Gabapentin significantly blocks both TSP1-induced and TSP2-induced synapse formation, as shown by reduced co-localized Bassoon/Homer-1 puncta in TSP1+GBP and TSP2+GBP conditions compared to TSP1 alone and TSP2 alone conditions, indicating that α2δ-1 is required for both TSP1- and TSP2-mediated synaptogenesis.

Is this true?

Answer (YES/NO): YES